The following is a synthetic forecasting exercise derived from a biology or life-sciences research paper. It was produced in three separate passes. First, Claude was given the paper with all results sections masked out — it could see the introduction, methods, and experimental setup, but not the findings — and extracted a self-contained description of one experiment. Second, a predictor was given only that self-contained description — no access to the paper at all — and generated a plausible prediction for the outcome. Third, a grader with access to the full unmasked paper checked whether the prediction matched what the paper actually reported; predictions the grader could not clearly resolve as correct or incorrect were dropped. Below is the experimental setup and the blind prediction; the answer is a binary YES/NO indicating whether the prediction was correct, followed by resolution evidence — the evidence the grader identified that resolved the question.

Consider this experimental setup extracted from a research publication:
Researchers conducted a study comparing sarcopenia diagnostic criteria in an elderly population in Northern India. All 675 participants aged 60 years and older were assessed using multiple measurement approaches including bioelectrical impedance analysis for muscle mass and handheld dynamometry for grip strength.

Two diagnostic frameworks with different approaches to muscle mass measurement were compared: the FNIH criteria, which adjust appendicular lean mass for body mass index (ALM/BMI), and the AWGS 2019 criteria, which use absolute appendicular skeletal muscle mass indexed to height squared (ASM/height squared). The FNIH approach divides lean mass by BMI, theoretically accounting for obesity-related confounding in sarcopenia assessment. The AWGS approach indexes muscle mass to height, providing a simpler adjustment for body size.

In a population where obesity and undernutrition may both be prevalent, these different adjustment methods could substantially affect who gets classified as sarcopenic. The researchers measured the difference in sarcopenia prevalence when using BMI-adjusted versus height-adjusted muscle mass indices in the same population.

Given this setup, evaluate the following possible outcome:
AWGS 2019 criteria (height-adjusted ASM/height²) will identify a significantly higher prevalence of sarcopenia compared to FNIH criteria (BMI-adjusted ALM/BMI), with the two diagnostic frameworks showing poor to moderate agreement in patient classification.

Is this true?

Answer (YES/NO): YES